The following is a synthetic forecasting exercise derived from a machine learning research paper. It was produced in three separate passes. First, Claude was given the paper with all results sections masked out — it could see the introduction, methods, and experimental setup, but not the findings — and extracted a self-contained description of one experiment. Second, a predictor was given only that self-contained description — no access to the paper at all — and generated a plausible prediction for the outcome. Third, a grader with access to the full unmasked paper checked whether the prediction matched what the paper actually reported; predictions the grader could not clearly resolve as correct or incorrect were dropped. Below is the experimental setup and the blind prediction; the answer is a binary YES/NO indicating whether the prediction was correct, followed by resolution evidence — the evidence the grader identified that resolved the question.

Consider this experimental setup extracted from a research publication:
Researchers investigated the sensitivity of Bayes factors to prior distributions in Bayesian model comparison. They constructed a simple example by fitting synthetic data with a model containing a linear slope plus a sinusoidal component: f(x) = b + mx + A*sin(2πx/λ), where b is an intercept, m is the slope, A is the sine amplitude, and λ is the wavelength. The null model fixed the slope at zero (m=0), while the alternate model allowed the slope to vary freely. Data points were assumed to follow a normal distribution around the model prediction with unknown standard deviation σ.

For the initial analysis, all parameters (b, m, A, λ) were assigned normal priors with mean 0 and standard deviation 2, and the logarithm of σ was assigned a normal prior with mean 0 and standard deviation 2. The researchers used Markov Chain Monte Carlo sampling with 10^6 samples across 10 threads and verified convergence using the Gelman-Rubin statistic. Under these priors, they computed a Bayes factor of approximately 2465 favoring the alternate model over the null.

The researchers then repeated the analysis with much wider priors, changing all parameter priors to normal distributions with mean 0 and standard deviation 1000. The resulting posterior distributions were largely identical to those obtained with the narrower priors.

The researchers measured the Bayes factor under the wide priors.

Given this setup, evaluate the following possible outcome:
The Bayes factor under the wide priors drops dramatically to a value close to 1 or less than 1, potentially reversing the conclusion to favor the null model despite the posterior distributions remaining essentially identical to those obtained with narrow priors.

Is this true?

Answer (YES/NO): NO